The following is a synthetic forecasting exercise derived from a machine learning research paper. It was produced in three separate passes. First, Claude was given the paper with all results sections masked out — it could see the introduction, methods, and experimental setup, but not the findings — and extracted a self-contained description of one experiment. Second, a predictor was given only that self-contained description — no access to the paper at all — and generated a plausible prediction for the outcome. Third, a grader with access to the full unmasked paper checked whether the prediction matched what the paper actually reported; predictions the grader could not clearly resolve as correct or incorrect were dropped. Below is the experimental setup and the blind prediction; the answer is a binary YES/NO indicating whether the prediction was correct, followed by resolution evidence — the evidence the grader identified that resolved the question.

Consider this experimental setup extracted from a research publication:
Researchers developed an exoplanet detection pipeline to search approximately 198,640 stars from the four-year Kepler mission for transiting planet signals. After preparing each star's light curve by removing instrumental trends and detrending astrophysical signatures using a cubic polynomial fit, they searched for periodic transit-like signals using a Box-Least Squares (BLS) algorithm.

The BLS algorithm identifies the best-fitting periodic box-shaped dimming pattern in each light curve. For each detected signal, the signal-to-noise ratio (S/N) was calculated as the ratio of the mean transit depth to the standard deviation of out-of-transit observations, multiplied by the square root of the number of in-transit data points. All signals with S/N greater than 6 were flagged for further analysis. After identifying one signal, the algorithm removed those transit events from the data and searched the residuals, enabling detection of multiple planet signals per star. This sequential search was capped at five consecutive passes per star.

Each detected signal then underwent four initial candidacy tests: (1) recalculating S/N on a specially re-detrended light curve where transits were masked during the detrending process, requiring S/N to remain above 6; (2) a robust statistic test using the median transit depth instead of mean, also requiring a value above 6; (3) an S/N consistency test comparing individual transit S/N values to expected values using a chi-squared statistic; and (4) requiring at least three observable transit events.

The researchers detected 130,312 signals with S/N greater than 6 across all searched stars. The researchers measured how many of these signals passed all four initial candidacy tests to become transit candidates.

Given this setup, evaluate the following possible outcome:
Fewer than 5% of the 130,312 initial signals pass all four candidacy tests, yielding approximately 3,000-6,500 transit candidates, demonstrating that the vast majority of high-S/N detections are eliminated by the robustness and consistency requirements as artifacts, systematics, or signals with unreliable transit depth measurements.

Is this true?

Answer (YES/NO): NO